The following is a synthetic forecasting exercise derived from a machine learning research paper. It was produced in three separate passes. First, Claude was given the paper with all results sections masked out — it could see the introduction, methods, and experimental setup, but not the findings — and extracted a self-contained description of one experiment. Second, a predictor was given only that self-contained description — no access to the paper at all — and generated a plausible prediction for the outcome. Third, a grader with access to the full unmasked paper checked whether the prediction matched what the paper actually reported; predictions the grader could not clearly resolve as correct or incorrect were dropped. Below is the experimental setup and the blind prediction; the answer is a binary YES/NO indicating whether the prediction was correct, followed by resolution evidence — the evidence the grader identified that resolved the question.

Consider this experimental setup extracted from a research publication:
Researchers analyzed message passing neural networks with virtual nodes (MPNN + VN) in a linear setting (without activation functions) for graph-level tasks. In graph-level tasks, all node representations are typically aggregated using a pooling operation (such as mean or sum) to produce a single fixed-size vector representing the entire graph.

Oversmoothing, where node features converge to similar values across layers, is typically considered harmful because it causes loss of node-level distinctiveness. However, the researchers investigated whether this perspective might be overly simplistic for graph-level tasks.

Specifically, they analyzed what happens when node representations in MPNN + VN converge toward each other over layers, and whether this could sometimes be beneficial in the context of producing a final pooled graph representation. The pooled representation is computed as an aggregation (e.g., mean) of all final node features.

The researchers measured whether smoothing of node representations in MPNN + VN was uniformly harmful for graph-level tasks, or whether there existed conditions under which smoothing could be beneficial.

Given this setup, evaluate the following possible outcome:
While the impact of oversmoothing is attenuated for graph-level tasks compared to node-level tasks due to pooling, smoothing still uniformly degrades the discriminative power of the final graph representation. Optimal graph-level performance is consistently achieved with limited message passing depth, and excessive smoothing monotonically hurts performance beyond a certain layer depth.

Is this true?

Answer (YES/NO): NO